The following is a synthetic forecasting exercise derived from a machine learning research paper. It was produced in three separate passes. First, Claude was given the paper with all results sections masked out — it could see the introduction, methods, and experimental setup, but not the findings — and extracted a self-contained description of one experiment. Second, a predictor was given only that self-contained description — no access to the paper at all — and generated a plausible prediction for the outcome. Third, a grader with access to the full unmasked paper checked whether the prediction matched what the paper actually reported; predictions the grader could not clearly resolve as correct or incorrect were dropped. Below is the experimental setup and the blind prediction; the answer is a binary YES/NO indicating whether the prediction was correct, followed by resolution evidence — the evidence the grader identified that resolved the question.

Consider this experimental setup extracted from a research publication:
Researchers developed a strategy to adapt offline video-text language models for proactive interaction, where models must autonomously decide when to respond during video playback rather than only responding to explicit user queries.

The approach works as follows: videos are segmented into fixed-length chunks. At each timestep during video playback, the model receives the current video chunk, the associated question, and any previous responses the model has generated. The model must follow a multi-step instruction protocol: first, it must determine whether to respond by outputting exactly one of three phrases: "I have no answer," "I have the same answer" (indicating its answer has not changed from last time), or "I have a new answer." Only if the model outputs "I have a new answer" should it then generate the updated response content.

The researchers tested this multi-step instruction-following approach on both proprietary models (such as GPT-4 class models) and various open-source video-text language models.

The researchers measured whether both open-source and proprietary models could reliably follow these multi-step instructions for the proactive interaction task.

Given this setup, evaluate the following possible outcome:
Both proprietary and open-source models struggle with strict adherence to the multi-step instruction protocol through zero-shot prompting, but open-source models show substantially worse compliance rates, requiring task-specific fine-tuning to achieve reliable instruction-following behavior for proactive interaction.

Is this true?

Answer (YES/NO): NO